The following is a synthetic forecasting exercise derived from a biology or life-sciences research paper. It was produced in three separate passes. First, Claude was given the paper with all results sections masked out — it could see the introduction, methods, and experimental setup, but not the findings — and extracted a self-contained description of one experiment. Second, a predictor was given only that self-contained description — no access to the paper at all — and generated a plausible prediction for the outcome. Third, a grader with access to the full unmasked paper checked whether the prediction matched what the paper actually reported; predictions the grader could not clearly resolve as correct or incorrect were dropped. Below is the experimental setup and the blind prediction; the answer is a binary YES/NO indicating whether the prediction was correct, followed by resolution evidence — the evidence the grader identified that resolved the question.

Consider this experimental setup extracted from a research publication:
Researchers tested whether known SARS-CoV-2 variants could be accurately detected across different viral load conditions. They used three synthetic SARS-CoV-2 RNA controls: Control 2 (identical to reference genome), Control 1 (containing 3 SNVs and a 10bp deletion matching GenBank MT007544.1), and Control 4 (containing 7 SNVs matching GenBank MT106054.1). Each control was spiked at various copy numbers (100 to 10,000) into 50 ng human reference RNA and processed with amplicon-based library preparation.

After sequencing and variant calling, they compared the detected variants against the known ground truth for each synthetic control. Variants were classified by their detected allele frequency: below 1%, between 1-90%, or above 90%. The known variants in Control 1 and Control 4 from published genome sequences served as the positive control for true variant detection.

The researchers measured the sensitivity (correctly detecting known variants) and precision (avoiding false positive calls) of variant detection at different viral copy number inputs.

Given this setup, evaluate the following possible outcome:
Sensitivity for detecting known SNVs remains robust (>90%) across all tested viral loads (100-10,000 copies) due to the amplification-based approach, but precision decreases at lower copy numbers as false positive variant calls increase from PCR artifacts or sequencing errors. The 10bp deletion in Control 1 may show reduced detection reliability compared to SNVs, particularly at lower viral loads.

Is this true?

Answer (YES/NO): NO